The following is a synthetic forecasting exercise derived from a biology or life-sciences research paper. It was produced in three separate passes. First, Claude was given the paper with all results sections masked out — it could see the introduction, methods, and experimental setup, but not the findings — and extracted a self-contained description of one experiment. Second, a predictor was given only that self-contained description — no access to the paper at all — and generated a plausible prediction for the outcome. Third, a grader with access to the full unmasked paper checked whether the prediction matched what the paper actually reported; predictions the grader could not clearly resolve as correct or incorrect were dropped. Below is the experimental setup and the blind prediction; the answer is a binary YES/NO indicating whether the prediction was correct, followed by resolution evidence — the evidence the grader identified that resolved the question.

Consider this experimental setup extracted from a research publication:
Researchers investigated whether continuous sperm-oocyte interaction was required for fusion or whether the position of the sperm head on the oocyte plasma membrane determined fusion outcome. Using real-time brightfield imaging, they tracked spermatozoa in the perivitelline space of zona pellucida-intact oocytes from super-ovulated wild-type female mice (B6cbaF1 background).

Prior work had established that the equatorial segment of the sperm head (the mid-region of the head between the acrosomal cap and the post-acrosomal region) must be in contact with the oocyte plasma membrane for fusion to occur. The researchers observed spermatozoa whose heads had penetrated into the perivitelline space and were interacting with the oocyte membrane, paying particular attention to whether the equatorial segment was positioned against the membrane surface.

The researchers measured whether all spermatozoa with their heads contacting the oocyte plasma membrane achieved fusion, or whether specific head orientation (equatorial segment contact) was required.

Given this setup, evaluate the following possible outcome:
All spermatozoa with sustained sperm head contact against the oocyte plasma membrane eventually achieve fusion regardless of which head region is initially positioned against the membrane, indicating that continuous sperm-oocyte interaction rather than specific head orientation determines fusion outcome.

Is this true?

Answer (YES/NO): NO